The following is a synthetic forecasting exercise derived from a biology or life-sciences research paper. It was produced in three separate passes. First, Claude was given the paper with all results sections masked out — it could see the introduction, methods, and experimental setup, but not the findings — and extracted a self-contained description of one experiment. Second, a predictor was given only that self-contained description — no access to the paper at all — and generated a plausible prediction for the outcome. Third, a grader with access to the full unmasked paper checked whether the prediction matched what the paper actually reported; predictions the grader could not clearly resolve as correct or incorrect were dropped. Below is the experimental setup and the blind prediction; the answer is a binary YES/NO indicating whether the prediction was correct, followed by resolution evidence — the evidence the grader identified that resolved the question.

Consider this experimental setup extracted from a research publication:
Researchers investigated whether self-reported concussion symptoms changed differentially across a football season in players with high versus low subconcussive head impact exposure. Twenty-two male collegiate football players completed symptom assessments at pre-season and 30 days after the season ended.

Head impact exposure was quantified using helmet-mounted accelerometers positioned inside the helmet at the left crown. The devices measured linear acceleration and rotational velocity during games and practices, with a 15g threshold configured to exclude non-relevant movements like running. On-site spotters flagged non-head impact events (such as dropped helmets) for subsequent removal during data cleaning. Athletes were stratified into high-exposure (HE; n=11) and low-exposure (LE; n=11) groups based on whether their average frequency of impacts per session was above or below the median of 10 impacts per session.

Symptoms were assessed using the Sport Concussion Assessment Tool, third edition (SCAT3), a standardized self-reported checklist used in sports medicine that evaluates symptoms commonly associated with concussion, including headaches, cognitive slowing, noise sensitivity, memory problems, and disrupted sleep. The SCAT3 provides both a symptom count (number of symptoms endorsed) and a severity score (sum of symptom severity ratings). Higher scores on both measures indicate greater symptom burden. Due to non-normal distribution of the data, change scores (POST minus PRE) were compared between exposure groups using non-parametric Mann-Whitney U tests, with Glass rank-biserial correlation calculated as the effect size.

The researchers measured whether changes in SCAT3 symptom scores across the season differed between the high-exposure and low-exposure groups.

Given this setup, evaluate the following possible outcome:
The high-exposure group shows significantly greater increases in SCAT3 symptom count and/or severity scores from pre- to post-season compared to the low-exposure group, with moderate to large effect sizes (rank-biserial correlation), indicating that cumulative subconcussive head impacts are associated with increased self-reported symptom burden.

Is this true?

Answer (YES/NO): NO